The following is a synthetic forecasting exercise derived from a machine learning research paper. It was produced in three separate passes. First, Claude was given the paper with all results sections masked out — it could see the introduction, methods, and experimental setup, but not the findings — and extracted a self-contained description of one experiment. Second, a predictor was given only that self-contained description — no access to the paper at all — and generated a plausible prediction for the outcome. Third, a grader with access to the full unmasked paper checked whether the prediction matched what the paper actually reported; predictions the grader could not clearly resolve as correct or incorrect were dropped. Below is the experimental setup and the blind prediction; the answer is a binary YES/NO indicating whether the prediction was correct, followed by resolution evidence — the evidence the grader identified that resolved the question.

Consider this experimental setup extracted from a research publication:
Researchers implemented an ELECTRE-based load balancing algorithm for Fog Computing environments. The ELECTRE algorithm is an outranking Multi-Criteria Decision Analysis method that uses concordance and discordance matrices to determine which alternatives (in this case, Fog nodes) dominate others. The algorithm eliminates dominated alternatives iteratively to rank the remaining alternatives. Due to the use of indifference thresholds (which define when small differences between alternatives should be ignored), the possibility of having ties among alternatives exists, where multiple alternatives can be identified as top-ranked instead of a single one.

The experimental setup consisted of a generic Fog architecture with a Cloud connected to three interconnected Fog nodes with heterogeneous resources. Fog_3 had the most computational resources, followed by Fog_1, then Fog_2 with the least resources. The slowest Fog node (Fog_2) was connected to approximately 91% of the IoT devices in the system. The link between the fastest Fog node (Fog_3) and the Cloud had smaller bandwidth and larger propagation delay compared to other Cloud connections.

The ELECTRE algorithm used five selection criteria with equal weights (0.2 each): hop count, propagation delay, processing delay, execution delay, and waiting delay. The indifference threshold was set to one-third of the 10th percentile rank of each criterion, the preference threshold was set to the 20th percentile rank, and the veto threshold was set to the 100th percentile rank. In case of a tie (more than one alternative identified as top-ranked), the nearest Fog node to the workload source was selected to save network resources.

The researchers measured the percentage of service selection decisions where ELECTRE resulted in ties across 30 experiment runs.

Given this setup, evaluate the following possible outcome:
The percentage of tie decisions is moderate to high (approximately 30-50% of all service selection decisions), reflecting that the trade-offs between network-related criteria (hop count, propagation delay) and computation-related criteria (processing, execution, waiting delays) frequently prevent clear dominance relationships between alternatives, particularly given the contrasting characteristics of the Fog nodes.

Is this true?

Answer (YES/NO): NO